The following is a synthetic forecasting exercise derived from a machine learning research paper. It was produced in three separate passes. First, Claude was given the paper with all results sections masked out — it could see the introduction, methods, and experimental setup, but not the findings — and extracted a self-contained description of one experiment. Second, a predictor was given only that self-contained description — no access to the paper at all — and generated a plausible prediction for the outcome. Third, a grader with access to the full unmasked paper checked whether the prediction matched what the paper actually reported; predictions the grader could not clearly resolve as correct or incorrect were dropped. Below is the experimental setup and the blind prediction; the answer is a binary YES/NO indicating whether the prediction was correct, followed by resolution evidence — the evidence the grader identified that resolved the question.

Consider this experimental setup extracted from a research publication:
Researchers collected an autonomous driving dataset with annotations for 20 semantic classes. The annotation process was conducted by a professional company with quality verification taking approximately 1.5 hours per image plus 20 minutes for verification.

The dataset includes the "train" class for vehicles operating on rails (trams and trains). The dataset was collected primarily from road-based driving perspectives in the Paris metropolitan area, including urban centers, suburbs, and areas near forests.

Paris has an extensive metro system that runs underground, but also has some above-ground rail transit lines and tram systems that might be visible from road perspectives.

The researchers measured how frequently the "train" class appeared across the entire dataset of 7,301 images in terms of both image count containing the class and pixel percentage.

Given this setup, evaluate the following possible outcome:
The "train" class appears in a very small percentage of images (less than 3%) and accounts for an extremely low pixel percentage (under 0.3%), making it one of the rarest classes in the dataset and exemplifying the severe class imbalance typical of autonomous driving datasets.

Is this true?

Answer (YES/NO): YES